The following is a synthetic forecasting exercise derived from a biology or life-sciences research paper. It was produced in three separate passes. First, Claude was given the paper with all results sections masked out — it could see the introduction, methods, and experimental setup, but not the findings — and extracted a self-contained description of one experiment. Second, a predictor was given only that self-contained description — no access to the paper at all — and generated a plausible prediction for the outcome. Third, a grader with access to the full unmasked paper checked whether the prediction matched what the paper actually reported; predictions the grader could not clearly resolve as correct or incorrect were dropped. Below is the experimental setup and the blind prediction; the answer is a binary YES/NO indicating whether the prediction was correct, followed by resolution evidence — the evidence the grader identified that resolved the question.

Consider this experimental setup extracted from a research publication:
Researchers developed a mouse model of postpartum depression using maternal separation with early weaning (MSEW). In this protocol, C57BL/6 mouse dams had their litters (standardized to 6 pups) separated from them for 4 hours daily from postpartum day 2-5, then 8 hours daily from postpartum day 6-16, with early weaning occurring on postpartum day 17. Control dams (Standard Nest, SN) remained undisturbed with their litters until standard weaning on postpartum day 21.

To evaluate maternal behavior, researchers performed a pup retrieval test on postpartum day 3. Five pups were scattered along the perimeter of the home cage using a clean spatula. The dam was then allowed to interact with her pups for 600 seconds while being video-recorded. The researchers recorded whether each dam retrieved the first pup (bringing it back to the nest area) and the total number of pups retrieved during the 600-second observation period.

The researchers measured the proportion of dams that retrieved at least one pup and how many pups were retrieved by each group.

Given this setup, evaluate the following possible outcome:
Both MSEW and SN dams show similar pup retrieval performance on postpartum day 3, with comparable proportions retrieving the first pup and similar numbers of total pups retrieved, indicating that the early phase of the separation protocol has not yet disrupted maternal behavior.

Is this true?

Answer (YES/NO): NO